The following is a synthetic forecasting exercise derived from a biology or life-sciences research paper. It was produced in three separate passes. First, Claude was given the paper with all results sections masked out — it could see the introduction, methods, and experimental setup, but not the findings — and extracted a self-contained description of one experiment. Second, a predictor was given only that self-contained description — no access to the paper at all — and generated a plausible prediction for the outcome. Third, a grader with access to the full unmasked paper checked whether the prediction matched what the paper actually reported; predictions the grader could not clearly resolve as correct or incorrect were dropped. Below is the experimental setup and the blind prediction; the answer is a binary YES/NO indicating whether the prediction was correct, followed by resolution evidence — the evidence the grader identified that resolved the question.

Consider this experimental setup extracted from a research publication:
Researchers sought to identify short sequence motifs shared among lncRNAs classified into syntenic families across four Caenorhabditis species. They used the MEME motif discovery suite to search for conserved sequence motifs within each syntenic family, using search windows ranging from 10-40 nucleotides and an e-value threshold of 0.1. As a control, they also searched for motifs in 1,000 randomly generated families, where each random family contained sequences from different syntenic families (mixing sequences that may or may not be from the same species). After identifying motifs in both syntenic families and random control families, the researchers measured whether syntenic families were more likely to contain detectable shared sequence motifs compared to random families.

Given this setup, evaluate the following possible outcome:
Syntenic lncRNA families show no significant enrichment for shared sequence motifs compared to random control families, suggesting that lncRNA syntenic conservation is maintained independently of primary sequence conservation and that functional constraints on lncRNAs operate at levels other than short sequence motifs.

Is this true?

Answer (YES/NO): NO